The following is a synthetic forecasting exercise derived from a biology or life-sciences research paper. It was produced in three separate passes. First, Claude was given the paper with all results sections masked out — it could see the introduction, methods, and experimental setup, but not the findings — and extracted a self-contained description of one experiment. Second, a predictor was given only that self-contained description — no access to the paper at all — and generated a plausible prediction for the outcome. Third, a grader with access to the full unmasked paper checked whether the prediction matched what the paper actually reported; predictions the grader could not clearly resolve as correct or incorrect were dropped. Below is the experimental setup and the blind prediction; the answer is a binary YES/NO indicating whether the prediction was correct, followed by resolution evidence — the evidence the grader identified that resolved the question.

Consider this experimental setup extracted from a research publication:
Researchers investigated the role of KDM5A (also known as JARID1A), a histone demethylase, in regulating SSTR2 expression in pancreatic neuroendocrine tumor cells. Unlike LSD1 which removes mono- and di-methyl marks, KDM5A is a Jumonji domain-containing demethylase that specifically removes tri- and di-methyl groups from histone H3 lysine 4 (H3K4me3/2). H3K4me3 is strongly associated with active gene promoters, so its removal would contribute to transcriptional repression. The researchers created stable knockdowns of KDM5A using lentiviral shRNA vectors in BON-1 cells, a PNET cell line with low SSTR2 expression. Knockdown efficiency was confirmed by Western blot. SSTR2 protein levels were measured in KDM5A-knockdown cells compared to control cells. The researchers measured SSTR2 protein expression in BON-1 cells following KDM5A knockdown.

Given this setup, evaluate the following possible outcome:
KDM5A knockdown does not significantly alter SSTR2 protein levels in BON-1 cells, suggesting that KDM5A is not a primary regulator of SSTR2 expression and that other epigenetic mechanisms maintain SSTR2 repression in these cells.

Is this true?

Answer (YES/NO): NO